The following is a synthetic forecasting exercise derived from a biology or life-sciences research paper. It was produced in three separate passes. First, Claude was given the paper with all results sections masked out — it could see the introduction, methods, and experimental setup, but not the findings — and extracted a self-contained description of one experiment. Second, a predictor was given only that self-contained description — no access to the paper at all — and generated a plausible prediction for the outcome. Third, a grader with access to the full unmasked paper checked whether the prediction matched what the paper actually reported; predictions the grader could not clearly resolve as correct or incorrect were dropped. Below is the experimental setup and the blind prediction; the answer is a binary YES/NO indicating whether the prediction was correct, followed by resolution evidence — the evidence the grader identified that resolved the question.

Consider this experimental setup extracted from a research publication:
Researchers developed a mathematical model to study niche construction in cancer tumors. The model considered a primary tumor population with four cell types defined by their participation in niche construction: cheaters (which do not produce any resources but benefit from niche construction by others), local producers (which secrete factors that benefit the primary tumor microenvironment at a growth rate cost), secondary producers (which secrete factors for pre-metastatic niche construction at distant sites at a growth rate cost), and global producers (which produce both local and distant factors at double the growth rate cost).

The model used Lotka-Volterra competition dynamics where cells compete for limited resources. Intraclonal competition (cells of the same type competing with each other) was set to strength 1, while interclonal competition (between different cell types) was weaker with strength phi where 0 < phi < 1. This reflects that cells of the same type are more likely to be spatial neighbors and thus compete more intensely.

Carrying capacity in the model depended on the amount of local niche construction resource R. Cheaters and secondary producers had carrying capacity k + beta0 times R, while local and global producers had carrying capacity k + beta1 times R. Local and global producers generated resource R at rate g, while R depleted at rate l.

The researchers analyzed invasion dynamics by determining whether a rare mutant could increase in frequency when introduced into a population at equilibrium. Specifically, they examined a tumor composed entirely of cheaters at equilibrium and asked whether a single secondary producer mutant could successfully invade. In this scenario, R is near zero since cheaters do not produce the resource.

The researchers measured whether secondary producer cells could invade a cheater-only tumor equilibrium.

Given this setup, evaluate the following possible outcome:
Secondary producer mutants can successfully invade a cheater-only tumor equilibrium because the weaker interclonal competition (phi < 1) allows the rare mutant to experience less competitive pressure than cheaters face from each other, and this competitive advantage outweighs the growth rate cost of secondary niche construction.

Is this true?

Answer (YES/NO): YES